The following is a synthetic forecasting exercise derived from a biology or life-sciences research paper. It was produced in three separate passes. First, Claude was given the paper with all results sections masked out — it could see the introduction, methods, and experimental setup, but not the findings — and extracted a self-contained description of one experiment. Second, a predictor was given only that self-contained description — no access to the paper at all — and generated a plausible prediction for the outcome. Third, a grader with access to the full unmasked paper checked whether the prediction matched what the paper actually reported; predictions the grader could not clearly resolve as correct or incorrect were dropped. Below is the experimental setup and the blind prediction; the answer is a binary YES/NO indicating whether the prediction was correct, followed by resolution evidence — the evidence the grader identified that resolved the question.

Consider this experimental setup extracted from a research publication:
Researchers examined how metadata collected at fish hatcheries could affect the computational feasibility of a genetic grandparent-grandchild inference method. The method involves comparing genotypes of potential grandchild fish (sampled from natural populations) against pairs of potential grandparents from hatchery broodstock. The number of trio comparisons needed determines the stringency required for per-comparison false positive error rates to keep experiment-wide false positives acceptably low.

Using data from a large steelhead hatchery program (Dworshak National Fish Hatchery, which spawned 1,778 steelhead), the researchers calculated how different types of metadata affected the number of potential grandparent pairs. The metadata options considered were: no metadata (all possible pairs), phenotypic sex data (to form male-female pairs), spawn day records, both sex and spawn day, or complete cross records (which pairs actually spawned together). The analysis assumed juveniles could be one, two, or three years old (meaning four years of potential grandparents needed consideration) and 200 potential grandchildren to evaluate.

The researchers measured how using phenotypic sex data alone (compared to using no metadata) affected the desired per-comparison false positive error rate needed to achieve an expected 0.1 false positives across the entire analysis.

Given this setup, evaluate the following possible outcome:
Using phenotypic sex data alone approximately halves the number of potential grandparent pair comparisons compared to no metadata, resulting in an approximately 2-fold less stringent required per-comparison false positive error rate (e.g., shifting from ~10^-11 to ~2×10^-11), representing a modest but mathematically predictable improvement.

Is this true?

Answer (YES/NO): NO